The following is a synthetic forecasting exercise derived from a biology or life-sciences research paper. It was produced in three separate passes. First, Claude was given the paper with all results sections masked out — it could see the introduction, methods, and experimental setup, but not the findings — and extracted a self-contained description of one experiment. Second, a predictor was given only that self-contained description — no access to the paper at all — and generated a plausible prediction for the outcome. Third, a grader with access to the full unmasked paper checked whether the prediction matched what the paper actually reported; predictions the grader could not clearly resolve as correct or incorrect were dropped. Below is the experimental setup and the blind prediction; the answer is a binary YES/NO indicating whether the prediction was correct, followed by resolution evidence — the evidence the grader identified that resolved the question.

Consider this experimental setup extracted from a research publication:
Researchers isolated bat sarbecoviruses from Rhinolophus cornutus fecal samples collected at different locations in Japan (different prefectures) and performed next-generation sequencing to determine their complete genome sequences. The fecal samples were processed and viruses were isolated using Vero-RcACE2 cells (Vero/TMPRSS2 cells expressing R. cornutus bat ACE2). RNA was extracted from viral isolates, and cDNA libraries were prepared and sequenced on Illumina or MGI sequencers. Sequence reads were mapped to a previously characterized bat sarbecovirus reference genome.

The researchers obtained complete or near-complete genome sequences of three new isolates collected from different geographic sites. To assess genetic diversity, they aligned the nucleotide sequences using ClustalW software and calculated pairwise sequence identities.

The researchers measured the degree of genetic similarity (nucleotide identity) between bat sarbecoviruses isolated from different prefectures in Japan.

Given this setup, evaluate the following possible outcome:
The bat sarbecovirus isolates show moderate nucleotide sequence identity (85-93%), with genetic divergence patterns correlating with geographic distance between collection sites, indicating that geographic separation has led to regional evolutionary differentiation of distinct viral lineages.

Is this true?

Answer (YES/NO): NO